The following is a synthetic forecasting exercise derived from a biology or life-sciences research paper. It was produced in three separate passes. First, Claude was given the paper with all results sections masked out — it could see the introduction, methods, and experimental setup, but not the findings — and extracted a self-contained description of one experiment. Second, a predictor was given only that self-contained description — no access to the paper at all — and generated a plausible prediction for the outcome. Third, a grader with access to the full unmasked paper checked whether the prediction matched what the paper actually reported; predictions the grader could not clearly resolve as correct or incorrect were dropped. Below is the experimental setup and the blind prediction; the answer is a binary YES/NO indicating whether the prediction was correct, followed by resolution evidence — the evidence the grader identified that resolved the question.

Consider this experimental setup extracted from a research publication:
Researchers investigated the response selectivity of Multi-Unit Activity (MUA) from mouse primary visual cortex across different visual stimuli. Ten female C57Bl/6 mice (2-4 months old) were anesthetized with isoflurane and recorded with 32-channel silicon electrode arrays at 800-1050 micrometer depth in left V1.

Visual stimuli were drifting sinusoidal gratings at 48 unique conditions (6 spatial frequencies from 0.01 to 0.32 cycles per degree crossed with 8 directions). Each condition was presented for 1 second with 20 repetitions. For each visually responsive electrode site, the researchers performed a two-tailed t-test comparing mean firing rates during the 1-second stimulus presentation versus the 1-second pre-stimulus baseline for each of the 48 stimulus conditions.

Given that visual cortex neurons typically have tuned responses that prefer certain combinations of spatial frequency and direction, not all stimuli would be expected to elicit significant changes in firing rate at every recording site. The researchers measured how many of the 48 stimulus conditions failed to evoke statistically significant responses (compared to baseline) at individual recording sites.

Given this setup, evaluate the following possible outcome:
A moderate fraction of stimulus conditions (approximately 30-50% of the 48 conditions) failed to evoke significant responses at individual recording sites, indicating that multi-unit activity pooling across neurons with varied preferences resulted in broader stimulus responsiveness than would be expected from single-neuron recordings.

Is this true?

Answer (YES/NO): NO